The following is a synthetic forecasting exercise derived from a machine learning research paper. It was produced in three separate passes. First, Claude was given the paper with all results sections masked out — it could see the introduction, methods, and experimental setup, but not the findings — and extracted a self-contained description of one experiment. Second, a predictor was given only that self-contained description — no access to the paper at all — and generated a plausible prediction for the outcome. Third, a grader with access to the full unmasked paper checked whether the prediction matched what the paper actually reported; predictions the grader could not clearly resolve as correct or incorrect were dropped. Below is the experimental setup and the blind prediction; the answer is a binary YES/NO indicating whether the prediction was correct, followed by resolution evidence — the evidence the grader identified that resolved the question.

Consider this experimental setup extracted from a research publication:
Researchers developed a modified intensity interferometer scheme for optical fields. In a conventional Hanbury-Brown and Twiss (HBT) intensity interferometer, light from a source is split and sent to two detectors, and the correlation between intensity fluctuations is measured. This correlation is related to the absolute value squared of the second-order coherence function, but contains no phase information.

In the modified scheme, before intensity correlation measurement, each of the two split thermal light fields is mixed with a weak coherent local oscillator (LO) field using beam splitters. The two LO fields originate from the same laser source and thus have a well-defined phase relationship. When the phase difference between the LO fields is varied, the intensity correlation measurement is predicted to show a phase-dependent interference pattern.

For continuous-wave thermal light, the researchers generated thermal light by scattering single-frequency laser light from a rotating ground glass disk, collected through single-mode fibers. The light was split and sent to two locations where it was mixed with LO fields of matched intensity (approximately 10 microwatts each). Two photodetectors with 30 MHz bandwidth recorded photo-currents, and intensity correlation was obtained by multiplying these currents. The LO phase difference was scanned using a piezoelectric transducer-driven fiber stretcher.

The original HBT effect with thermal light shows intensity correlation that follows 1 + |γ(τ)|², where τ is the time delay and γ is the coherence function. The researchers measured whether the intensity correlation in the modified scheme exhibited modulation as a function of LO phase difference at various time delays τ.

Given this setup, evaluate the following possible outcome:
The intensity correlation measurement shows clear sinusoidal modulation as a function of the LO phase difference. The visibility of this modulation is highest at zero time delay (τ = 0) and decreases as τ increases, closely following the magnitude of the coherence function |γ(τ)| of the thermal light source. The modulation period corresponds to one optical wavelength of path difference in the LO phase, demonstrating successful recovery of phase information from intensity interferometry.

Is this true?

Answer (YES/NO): YES